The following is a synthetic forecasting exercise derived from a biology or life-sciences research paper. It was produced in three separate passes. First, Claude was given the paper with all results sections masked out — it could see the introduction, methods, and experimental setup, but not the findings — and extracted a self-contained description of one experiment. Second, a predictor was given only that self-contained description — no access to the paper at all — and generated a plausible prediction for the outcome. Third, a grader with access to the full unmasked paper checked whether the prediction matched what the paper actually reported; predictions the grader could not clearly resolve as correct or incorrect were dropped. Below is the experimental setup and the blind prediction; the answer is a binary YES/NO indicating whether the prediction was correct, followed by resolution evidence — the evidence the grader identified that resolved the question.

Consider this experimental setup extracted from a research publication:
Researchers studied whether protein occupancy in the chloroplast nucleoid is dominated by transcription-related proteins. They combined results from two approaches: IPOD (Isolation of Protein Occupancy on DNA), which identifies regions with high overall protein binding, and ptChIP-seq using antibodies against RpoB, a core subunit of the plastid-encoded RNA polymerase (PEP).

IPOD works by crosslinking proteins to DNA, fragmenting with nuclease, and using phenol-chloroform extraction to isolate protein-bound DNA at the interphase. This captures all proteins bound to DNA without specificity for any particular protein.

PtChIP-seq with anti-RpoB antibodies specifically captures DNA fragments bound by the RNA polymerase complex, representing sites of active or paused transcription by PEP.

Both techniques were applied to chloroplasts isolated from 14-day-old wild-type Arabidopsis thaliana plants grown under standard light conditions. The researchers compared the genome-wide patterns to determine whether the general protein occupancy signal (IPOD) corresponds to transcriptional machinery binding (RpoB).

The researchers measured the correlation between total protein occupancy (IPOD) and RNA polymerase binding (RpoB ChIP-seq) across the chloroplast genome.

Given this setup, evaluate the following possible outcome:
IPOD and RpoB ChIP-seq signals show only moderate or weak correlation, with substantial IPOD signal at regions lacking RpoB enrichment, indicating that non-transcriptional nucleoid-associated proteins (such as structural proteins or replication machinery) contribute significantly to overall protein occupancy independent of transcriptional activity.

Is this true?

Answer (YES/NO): NO